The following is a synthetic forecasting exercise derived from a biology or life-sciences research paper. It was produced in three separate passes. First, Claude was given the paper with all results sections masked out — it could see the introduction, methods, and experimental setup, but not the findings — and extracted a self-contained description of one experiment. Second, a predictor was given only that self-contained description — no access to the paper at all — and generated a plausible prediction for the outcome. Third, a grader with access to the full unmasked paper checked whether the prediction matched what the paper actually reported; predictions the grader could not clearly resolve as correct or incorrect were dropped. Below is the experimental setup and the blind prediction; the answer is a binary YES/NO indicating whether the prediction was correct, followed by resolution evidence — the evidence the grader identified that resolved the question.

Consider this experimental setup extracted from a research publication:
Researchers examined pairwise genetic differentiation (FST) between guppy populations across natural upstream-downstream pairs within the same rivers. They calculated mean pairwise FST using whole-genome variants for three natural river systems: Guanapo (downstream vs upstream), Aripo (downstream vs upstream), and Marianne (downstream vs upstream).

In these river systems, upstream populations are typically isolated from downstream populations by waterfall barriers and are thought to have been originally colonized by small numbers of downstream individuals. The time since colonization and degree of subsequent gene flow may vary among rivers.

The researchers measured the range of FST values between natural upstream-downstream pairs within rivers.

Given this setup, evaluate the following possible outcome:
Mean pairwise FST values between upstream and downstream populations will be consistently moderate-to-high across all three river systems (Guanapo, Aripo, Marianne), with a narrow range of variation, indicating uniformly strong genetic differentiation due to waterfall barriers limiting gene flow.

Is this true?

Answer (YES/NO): NO